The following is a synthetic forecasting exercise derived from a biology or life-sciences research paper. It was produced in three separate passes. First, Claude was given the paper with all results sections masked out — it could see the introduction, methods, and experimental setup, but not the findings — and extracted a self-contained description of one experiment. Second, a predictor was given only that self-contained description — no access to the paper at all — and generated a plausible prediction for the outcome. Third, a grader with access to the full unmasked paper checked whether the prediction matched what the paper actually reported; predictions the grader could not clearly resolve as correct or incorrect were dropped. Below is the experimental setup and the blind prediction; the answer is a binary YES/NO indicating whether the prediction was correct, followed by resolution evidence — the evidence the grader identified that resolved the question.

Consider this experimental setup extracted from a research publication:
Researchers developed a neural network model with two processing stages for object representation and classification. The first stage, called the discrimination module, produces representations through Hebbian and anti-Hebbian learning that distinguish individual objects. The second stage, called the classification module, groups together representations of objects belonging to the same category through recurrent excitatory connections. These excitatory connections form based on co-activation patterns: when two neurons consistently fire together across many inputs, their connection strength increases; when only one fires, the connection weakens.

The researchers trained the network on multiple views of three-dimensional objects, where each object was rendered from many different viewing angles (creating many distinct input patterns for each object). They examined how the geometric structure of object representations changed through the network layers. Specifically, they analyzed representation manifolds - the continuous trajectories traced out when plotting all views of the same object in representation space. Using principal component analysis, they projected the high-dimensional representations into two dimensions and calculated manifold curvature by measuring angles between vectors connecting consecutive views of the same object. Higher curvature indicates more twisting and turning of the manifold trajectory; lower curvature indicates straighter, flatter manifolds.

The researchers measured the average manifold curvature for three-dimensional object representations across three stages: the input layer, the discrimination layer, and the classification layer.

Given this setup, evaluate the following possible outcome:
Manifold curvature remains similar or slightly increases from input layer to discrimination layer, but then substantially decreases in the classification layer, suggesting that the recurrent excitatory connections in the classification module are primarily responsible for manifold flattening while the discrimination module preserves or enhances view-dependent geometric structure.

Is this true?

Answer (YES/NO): NO